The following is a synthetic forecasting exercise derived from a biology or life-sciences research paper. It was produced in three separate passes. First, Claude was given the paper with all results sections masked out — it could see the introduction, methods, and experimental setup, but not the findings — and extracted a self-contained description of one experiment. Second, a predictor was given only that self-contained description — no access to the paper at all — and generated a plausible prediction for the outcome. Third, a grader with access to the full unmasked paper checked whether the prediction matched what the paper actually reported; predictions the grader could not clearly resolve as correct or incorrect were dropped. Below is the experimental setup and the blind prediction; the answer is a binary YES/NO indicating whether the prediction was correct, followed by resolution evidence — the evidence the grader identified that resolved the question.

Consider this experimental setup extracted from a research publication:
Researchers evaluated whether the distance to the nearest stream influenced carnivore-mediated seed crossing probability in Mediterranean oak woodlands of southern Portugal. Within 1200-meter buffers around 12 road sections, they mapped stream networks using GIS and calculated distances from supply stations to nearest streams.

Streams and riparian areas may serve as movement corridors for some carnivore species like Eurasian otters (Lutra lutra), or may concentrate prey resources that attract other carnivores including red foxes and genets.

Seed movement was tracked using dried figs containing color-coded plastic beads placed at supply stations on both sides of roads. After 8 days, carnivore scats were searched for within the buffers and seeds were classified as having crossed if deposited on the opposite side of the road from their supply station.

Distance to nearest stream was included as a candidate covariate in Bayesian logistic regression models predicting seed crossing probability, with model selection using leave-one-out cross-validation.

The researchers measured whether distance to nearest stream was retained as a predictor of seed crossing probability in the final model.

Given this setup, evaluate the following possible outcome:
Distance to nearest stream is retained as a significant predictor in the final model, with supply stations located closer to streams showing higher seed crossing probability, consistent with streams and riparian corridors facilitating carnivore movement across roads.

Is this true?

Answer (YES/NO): NO